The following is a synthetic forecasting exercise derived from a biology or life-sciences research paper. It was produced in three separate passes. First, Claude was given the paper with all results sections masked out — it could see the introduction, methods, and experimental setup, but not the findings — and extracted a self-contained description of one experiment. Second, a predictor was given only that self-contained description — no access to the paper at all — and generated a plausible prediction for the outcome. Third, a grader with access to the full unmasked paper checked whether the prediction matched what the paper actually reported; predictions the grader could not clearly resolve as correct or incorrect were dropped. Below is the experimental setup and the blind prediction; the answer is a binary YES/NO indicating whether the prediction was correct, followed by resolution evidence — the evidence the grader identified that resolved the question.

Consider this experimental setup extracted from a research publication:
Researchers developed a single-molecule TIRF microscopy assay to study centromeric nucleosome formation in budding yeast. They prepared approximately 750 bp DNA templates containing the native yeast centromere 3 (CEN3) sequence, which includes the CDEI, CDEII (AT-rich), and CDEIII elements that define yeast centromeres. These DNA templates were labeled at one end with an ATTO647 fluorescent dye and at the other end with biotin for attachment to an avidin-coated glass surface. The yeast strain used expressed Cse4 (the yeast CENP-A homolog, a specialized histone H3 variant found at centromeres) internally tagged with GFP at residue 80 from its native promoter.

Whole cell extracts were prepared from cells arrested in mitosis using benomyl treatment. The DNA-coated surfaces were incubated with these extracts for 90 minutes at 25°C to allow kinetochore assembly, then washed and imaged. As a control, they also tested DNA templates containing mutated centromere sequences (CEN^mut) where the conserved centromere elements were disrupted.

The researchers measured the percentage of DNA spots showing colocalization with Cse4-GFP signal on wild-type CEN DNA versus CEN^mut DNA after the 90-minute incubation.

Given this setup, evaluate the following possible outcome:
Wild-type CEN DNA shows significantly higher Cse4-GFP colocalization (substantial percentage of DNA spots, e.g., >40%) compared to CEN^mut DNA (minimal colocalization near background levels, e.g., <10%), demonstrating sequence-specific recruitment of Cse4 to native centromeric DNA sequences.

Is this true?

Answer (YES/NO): YES